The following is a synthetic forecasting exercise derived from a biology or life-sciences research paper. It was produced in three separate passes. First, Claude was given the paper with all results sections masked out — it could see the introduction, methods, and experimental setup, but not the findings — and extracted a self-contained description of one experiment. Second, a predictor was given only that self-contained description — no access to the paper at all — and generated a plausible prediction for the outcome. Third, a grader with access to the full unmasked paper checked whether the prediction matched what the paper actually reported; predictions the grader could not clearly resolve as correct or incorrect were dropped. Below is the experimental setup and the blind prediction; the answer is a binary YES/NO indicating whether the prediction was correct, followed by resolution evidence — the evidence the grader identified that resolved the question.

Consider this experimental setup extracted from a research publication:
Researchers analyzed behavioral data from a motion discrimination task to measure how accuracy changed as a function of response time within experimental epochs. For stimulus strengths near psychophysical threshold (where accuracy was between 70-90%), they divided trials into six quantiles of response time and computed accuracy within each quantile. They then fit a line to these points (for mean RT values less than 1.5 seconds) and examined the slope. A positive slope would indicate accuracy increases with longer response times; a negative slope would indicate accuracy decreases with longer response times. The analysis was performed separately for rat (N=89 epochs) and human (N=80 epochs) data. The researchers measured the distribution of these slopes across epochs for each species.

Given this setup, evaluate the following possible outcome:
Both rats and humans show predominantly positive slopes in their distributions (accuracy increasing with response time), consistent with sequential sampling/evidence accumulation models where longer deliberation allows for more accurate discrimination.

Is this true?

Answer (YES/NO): NO